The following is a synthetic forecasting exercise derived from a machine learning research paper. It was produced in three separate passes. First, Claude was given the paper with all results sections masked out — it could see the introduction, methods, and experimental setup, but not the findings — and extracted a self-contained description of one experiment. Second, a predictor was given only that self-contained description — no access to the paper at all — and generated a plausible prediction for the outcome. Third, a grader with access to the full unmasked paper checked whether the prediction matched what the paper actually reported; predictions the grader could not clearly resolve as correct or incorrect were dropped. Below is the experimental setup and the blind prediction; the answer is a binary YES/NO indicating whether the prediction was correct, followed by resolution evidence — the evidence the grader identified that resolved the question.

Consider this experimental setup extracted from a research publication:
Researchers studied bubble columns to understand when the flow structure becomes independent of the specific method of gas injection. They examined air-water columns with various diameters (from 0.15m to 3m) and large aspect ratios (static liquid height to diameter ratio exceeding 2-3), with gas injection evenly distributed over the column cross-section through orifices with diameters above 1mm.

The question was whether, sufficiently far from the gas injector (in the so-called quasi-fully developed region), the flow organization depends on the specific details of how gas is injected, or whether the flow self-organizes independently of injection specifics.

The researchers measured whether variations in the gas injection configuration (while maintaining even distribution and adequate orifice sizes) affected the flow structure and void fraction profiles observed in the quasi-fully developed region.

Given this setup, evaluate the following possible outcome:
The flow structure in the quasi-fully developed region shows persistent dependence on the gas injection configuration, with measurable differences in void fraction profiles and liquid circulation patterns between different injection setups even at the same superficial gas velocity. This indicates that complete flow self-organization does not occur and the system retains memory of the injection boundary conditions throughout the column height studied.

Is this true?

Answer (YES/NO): NO